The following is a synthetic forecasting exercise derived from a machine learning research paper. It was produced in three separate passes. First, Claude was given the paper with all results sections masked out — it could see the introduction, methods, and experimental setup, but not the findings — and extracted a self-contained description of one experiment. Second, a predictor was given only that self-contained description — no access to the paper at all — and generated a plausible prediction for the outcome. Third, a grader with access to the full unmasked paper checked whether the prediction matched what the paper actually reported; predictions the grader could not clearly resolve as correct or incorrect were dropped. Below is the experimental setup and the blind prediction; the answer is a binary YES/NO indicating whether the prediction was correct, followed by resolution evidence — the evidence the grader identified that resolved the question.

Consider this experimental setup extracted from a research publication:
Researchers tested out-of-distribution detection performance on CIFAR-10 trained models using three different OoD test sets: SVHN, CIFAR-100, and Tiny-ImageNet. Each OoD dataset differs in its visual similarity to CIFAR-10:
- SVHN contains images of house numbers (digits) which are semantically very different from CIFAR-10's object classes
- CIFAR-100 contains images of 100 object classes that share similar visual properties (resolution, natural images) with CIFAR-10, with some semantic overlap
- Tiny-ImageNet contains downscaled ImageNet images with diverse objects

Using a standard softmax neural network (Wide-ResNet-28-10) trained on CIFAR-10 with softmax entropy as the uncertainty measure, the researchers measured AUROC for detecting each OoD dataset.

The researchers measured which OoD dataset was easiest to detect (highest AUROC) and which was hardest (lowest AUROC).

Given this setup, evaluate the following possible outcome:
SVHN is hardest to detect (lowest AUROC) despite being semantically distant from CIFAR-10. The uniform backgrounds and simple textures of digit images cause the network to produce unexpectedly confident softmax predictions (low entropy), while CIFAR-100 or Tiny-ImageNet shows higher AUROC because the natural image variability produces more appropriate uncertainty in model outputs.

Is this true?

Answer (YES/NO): NO